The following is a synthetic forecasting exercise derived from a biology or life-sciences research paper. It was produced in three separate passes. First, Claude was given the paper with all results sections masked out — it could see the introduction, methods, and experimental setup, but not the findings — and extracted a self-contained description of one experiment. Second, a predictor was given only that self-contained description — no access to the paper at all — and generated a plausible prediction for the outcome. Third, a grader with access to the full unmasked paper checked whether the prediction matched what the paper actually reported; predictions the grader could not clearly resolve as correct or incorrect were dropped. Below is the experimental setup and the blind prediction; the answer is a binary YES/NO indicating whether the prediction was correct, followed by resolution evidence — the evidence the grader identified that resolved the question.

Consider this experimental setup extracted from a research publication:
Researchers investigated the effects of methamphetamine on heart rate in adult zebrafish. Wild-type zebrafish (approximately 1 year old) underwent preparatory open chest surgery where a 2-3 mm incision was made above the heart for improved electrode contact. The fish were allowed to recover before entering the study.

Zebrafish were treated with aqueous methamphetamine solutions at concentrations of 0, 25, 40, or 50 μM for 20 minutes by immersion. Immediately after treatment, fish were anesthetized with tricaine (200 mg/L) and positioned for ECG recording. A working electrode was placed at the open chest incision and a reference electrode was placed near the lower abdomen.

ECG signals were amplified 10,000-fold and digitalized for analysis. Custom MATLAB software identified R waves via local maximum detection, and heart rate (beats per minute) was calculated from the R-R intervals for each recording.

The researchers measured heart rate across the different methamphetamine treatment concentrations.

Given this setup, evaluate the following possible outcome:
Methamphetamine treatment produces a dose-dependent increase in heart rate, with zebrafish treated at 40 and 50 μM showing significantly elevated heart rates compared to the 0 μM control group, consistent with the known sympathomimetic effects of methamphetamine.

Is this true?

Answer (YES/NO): YES